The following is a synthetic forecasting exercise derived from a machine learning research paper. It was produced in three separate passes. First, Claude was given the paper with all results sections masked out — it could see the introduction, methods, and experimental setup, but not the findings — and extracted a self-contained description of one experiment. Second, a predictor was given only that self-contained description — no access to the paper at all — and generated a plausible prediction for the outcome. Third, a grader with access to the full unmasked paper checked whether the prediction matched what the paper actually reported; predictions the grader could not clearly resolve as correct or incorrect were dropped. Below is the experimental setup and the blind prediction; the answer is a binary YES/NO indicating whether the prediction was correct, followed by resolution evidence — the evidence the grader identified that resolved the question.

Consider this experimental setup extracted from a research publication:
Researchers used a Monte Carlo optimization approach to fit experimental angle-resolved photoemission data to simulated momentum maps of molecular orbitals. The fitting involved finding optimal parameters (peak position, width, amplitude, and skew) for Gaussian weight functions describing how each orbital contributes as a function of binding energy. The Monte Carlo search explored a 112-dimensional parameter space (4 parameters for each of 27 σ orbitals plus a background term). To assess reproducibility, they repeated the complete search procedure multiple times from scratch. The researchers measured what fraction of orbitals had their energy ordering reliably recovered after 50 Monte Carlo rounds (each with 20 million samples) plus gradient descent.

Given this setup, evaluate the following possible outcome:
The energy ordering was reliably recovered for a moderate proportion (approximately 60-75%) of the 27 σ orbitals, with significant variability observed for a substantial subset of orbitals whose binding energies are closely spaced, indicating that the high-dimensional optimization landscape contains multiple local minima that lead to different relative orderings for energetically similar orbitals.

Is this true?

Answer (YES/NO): NO